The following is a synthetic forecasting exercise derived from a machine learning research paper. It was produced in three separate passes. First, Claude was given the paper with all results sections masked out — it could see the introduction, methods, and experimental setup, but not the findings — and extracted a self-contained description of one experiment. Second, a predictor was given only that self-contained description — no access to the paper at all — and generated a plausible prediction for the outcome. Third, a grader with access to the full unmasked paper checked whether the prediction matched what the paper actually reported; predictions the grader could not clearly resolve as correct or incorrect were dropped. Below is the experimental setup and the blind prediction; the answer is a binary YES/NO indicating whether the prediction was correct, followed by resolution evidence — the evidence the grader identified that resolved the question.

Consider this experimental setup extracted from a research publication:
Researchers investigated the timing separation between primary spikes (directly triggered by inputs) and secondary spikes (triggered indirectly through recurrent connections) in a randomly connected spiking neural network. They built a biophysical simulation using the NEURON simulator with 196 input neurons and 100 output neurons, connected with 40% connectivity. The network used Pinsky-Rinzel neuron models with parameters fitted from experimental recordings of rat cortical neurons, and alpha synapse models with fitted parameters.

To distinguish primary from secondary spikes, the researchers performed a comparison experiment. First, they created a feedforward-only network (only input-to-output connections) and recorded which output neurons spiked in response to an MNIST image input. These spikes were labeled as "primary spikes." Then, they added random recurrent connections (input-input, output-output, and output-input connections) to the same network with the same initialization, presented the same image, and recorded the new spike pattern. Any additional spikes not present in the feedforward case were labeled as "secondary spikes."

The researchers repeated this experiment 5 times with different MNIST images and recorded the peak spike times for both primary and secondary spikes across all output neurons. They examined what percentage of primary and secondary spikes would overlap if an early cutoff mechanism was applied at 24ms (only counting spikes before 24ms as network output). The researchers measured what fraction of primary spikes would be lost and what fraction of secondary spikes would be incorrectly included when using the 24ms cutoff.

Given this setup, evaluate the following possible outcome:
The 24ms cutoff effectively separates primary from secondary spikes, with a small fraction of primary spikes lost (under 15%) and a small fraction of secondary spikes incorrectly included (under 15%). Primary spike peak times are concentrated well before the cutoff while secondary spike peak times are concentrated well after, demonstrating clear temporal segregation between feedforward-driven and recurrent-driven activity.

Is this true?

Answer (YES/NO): YES